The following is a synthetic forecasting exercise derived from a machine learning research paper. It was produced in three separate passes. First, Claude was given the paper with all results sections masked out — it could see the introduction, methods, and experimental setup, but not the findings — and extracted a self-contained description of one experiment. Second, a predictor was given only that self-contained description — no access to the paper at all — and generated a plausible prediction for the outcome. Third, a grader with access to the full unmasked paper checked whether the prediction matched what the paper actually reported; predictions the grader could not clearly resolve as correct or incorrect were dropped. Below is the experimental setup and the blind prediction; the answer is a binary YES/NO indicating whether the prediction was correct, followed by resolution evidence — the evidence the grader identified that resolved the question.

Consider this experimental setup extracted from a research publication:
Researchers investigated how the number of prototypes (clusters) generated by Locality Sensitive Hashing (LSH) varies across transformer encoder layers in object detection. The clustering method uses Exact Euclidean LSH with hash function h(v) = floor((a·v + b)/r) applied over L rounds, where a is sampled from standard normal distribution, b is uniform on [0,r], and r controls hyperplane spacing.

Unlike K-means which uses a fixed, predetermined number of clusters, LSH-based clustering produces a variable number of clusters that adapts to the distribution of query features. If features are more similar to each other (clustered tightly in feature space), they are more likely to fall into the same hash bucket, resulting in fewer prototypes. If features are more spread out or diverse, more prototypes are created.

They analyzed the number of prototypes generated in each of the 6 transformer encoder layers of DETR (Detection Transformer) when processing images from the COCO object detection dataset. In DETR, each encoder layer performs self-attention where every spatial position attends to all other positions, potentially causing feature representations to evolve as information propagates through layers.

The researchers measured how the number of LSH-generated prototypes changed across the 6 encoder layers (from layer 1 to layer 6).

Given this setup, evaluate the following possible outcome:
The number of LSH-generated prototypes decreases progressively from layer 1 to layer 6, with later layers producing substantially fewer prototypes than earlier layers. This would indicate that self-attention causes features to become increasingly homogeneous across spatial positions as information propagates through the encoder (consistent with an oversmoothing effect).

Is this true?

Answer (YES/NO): YES